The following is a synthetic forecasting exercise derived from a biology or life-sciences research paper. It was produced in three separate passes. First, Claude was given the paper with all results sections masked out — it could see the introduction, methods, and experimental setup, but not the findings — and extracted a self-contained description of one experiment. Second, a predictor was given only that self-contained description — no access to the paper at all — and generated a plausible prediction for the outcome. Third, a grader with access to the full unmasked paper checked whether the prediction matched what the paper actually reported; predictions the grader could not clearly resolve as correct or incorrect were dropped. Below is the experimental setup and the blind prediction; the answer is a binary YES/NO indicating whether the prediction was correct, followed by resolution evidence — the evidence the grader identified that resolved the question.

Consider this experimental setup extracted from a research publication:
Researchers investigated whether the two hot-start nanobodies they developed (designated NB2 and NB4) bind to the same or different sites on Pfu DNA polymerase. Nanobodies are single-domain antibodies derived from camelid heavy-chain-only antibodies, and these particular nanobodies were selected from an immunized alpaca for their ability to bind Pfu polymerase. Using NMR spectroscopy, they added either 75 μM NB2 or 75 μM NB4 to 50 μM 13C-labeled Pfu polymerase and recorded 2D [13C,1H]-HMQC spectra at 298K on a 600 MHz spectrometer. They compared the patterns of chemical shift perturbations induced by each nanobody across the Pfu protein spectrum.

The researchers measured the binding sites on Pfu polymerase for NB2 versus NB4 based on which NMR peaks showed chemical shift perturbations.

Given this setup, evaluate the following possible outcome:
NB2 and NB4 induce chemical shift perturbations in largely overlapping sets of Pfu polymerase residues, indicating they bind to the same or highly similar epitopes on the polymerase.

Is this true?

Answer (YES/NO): YES